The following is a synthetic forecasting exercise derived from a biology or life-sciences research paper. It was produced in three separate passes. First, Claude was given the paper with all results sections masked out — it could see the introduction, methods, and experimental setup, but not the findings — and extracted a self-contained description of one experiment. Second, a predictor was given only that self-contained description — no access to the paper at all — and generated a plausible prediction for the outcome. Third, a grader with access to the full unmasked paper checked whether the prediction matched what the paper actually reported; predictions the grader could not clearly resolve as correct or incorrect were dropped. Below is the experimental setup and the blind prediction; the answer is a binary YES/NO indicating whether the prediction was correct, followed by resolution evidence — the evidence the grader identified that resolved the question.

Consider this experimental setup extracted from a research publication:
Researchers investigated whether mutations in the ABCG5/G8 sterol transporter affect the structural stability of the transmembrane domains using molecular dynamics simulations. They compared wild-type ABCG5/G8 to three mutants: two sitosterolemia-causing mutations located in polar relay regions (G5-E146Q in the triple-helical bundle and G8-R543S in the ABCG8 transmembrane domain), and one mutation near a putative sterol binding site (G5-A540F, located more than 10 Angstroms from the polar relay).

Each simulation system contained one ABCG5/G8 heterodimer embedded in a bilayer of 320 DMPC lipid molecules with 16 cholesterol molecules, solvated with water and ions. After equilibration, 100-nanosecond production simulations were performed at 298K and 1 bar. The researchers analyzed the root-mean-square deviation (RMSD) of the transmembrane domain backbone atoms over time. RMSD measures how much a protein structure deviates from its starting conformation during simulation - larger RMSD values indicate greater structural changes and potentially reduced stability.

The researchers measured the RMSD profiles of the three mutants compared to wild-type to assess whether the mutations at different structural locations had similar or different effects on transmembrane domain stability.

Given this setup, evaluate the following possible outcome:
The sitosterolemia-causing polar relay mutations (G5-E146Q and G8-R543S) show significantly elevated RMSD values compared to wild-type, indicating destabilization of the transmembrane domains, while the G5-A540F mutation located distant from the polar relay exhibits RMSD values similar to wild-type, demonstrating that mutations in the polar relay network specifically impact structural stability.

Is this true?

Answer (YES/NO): NO